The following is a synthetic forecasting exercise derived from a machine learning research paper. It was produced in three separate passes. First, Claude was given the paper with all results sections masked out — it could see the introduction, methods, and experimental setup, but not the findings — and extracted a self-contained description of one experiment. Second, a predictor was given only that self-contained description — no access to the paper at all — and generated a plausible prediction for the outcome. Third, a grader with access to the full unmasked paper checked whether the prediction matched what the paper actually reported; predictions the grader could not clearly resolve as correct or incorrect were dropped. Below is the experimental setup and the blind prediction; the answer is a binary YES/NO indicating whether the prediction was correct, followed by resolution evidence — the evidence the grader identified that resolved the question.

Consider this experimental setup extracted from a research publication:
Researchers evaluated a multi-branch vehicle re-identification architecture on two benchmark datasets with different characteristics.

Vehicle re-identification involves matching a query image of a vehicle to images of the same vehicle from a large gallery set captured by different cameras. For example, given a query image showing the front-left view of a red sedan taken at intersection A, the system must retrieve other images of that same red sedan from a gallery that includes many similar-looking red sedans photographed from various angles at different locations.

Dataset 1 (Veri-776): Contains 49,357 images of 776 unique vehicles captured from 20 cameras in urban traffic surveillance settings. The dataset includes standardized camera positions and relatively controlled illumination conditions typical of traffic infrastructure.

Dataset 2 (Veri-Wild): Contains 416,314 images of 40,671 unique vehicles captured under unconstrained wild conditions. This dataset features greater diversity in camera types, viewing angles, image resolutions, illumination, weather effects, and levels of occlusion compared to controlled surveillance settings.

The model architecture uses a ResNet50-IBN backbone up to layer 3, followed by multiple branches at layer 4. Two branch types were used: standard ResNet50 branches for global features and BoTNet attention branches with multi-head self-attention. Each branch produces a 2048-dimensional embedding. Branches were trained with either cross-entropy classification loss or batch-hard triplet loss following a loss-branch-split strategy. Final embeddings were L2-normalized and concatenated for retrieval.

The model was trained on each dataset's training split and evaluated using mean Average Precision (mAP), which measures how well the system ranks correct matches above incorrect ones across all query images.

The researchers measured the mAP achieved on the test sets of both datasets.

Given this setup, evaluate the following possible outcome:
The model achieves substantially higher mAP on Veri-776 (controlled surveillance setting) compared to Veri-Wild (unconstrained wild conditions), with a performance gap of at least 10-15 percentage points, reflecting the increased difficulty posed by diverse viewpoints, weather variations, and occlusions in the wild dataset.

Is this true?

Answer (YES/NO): NO